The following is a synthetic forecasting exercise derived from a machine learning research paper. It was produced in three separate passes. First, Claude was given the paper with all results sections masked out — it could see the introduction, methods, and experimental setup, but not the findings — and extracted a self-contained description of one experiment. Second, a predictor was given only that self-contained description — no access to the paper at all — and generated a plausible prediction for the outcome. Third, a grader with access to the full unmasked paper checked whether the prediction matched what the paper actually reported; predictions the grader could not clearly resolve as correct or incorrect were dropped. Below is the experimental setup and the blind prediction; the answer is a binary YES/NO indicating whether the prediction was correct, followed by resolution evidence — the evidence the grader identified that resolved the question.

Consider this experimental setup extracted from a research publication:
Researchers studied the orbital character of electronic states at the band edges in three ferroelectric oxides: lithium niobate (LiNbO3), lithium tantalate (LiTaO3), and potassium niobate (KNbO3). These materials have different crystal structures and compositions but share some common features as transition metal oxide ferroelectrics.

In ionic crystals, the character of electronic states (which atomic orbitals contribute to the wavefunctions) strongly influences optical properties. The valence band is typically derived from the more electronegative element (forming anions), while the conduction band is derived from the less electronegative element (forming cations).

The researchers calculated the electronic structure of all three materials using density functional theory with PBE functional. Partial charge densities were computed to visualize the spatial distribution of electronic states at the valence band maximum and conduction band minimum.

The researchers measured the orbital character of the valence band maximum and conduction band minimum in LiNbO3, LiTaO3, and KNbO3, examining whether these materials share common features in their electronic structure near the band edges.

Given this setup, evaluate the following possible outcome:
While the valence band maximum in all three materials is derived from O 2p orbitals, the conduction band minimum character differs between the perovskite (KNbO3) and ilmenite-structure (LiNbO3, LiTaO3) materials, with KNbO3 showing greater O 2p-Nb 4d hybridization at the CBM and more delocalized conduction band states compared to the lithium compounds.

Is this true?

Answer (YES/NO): NO